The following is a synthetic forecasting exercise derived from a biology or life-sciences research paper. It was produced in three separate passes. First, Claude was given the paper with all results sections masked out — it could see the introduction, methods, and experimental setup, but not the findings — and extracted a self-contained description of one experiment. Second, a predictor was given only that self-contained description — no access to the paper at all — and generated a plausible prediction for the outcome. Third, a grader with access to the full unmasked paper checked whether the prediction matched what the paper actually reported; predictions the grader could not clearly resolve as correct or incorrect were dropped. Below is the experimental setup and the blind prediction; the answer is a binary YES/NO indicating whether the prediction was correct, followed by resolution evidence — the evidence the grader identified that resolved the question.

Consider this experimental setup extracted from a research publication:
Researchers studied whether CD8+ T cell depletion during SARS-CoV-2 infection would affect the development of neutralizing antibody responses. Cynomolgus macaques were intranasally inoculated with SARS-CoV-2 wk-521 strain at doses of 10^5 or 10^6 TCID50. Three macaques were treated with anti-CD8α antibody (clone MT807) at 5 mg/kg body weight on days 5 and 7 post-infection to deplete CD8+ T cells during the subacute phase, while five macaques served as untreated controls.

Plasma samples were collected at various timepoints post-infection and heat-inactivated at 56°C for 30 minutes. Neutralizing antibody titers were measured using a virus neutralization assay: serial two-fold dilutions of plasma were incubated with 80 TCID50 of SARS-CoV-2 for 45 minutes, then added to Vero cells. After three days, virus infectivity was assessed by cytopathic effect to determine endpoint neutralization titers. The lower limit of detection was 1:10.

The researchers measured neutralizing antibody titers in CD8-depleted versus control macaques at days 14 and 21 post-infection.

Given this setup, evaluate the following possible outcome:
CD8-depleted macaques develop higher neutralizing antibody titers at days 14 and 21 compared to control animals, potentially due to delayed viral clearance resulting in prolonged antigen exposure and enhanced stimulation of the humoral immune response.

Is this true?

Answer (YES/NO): NO